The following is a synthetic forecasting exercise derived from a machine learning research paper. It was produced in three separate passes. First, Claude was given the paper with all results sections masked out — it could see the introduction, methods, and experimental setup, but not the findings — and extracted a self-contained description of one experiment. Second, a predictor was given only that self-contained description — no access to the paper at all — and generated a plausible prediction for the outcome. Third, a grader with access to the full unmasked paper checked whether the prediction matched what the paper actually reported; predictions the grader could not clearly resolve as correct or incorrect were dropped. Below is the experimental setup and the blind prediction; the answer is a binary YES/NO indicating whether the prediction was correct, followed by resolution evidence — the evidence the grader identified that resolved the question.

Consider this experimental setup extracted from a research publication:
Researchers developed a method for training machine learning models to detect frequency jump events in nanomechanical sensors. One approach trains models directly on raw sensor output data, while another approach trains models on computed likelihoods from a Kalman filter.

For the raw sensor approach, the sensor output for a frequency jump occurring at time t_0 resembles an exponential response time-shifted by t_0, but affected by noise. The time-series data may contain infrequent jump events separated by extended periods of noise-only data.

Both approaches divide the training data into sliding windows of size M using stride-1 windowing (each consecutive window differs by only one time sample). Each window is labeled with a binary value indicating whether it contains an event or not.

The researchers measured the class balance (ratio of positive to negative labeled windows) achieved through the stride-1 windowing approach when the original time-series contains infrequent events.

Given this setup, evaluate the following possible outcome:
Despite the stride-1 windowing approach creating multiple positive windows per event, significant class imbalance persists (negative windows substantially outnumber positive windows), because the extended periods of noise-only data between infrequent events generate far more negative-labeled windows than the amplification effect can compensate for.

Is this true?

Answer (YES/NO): NO